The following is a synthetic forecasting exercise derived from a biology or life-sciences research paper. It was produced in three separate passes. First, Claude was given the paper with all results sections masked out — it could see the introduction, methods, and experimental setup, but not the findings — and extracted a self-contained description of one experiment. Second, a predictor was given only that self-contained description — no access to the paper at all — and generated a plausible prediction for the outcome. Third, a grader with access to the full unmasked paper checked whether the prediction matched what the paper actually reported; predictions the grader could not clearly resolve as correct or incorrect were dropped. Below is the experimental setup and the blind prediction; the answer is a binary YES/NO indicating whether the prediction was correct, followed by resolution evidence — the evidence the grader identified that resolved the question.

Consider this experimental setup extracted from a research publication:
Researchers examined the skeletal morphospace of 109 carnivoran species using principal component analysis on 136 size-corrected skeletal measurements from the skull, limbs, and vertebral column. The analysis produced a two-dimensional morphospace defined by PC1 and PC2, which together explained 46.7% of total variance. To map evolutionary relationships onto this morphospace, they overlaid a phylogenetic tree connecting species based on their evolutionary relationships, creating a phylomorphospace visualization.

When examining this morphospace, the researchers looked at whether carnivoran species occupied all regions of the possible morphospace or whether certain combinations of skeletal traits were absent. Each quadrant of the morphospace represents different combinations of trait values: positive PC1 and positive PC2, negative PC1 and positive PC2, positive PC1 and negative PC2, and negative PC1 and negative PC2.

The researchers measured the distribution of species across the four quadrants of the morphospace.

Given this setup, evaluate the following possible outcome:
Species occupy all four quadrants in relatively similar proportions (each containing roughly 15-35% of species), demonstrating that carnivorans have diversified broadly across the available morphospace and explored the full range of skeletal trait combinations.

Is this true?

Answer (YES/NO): NO